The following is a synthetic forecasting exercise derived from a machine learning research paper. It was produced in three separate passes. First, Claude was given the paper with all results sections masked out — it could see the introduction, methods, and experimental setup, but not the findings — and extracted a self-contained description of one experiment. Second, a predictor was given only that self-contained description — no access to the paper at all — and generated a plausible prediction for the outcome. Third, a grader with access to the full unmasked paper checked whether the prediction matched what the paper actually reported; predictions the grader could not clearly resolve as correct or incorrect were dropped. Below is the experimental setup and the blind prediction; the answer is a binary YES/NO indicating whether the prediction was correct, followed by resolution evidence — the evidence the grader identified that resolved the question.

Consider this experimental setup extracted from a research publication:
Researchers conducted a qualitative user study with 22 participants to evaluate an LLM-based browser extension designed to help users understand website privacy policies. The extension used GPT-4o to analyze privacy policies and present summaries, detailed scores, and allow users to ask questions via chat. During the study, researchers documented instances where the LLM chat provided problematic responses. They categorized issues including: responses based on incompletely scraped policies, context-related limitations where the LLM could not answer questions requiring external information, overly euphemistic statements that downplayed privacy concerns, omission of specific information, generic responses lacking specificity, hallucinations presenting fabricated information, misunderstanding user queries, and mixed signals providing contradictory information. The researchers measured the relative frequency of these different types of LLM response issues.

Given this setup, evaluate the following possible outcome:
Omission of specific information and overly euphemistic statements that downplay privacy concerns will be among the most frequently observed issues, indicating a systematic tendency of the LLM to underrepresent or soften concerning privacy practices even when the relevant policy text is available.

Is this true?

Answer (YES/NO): YES